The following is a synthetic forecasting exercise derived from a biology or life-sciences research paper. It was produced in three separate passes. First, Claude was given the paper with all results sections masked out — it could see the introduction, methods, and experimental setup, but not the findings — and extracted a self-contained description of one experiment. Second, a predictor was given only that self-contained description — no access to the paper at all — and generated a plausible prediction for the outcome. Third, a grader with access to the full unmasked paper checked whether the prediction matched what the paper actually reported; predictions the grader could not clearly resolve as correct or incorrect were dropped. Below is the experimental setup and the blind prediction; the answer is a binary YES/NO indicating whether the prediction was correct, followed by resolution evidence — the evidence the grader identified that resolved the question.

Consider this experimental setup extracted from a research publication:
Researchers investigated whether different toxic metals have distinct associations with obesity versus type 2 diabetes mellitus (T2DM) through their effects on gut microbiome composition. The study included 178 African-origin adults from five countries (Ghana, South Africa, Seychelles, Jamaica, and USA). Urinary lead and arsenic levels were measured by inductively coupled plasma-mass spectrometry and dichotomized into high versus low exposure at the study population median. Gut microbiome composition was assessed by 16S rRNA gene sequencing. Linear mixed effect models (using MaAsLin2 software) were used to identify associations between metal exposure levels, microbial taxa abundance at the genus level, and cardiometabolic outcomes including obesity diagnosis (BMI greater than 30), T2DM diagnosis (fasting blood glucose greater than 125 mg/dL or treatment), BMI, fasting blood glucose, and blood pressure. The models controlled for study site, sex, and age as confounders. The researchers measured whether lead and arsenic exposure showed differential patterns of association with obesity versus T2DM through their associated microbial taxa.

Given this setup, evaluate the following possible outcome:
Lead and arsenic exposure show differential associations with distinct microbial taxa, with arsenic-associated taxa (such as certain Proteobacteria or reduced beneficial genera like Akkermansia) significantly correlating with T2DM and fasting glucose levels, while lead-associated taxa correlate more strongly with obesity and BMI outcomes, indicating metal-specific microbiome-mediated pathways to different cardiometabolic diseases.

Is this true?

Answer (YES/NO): YES